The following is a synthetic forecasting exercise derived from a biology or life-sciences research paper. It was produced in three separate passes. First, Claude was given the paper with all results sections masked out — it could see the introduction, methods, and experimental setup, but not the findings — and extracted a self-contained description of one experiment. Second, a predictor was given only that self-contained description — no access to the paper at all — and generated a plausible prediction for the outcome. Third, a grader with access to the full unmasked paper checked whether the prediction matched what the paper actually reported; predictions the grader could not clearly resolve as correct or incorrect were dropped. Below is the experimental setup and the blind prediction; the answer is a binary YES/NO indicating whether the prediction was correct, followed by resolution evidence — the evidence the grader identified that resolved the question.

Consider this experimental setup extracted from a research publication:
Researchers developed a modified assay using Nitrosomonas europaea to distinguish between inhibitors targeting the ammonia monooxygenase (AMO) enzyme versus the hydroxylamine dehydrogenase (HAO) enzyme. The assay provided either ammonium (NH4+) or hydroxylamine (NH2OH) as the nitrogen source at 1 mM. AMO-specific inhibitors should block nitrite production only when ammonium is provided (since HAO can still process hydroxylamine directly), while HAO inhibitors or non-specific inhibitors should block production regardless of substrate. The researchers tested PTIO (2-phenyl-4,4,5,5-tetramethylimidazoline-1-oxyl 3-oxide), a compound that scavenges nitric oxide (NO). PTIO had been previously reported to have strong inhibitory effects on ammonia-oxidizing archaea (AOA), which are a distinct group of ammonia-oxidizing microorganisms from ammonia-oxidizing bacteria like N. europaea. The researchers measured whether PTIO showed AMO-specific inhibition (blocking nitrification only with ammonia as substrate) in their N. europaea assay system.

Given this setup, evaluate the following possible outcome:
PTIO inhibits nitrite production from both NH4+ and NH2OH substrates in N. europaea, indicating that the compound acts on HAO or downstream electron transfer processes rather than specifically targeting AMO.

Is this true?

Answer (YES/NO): NO